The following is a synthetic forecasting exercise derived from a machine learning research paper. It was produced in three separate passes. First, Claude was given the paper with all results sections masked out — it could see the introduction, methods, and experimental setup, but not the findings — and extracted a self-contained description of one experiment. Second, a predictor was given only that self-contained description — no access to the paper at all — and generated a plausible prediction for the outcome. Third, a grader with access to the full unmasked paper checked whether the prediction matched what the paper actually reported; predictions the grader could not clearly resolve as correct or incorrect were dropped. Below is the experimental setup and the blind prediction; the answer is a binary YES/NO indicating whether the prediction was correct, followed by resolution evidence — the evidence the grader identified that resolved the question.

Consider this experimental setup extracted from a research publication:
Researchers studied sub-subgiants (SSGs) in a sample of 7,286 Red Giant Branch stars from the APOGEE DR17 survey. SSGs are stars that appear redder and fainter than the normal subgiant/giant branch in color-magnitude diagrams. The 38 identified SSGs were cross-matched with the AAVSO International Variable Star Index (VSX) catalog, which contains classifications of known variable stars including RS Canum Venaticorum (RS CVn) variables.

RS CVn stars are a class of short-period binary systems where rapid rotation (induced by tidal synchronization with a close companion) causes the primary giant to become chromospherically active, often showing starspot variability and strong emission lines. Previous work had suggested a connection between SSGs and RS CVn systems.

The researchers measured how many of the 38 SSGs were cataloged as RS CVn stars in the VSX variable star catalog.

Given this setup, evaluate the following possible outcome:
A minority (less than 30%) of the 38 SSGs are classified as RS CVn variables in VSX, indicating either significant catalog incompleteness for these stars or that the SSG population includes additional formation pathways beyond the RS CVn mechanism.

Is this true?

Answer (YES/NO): NO